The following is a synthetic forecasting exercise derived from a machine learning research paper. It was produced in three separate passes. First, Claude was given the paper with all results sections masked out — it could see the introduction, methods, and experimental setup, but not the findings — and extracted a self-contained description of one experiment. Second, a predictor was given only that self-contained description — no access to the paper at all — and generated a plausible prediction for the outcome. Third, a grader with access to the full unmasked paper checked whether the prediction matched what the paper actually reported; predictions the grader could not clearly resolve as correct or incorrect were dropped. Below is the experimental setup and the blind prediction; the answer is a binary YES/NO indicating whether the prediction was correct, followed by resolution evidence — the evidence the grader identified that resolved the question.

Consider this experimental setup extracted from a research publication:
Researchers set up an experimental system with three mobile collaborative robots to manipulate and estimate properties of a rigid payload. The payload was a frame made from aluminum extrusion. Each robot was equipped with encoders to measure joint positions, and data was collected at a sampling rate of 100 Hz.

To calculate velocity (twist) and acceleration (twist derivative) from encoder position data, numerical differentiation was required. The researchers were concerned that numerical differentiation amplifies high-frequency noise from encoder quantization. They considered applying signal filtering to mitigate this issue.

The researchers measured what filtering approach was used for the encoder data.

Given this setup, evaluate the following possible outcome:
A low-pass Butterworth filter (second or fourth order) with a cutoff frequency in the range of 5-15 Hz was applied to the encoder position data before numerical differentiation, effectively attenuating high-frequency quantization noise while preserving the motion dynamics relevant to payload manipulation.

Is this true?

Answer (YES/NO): NO